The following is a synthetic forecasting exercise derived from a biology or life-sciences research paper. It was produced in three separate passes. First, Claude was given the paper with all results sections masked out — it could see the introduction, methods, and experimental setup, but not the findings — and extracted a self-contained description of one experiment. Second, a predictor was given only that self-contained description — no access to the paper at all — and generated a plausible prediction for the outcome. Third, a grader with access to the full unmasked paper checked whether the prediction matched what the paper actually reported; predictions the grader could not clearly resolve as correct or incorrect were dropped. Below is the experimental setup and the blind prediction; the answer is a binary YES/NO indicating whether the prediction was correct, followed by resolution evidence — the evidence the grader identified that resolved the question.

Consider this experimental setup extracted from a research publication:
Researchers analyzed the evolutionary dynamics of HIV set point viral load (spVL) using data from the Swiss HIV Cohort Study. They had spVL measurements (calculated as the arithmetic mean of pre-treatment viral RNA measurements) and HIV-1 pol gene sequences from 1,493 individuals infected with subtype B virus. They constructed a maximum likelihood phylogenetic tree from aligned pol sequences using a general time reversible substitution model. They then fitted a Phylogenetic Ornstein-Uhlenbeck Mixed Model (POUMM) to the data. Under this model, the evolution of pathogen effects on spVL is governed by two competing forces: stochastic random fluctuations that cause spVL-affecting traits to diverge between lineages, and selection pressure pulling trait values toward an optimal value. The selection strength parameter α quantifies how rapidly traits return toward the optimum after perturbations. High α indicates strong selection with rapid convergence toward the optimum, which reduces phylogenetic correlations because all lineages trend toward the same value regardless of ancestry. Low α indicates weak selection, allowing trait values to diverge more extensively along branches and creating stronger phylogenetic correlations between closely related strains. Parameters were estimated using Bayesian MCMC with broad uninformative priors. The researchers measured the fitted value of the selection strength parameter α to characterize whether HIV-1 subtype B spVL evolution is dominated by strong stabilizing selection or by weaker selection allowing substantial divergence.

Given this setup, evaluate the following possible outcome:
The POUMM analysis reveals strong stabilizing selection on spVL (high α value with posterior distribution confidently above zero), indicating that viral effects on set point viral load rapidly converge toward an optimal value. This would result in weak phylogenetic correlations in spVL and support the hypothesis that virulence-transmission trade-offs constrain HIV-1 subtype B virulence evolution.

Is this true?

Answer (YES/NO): YES